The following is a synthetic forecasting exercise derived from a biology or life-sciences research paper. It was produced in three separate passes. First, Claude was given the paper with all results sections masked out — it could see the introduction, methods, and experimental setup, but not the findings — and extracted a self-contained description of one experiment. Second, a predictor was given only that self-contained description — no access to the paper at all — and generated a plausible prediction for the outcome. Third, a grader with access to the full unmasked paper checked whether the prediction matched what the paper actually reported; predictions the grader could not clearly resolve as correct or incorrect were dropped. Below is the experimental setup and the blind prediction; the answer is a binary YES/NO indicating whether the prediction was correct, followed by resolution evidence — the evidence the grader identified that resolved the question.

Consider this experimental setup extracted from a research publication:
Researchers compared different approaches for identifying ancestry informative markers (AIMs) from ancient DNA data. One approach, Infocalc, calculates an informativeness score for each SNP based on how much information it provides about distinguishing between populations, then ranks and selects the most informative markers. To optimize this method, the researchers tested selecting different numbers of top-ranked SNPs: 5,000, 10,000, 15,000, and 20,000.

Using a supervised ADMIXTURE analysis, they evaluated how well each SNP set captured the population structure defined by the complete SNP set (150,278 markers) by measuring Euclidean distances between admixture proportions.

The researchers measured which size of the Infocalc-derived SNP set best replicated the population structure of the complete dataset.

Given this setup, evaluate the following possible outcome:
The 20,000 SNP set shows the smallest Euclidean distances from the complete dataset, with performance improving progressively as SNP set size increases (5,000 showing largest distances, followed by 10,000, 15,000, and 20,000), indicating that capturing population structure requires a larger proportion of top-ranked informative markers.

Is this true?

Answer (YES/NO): NO